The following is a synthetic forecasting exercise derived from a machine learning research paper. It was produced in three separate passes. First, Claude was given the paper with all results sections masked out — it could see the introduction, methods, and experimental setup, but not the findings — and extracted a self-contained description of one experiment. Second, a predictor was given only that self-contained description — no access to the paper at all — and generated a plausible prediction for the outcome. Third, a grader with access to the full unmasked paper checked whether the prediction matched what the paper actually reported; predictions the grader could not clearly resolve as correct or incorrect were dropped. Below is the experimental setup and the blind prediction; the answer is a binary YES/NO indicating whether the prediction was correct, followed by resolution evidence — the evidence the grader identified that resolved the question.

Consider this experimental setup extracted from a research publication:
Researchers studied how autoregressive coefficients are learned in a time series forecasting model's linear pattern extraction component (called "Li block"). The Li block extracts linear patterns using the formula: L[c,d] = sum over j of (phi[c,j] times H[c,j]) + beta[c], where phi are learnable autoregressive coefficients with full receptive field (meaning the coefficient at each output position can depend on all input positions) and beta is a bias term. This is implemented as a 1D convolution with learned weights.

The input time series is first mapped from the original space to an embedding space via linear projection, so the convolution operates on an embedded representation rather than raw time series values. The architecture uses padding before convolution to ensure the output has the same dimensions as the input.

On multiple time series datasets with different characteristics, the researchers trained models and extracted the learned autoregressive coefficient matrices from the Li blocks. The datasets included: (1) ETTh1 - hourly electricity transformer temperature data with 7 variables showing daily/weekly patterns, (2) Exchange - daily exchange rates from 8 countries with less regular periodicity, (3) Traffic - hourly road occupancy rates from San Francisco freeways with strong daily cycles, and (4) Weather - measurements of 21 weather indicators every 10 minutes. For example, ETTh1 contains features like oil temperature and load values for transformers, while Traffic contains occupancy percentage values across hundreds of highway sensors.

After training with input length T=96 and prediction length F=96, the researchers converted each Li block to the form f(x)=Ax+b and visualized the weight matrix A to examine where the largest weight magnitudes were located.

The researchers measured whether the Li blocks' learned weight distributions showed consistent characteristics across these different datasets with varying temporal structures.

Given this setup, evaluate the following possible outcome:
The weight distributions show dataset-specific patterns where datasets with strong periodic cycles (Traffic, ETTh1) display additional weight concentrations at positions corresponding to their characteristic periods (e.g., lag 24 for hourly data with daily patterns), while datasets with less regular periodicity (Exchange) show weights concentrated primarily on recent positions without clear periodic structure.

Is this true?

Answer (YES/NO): NO